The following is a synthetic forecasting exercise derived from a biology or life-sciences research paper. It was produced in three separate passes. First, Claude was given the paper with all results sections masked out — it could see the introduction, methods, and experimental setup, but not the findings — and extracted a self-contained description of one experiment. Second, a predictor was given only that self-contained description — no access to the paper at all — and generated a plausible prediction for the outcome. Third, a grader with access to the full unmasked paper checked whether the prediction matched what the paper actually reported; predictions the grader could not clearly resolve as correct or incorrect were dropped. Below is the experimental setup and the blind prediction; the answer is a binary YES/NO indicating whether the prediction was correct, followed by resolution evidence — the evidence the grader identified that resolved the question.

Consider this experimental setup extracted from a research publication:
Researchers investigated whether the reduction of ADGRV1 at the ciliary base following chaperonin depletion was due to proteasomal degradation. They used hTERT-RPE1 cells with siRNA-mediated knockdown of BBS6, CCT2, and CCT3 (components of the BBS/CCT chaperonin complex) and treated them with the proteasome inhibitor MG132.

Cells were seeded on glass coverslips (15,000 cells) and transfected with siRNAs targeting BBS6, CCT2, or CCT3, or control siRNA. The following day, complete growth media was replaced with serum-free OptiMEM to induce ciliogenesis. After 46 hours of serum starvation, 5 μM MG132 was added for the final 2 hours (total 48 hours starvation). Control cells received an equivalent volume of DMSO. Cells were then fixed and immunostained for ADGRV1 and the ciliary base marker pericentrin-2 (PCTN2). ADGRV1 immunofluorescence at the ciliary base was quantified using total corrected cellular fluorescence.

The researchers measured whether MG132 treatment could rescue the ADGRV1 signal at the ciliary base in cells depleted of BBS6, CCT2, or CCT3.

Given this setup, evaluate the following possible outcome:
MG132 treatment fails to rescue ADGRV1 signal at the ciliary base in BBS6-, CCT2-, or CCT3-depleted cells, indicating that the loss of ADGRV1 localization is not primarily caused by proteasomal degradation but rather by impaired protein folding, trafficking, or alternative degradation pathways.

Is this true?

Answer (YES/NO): NO